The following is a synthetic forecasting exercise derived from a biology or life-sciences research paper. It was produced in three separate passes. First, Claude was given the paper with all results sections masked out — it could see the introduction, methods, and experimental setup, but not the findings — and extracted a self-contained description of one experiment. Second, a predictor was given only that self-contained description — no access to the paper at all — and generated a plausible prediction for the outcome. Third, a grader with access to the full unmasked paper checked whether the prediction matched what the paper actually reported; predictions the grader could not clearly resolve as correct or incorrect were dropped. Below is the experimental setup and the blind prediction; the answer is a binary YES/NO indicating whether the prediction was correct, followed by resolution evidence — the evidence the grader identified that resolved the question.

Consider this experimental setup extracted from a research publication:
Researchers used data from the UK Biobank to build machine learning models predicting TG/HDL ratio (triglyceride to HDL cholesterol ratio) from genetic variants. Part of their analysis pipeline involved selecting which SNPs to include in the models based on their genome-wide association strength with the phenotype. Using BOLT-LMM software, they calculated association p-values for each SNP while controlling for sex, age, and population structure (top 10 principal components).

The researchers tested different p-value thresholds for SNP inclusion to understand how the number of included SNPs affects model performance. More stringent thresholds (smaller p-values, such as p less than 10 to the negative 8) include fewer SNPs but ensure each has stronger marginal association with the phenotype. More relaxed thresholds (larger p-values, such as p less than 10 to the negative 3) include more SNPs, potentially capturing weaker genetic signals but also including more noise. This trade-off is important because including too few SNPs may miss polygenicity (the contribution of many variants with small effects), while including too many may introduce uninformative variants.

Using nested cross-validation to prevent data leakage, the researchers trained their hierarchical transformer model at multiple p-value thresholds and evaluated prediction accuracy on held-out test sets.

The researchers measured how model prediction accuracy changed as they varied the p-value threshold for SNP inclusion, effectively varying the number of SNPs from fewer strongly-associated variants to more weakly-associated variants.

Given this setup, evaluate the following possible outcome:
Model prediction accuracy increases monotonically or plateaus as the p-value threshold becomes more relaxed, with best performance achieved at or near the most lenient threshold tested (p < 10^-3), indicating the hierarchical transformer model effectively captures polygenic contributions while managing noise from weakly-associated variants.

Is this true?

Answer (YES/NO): NO